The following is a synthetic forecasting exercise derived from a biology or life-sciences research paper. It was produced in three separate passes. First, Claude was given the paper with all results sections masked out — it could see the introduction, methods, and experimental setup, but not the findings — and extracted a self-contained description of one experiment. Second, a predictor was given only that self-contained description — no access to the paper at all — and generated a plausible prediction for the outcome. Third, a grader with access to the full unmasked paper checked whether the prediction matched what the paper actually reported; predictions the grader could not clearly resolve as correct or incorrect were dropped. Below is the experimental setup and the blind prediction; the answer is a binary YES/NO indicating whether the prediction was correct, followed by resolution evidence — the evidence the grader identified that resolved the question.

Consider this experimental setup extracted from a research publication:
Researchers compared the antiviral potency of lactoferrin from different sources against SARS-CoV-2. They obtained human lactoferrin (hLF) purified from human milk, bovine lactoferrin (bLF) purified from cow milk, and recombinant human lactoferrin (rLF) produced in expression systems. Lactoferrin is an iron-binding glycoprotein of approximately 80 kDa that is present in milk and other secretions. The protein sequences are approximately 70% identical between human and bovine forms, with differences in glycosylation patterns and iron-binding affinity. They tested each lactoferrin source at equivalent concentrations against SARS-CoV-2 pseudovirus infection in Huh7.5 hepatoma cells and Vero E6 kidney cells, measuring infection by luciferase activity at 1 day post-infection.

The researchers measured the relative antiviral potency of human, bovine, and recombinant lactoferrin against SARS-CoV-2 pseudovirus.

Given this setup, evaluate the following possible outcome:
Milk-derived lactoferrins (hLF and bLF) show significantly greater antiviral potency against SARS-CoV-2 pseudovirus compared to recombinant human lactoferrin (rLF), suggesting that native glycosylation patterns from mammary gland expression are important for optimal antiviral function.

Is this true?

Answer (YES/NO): NO